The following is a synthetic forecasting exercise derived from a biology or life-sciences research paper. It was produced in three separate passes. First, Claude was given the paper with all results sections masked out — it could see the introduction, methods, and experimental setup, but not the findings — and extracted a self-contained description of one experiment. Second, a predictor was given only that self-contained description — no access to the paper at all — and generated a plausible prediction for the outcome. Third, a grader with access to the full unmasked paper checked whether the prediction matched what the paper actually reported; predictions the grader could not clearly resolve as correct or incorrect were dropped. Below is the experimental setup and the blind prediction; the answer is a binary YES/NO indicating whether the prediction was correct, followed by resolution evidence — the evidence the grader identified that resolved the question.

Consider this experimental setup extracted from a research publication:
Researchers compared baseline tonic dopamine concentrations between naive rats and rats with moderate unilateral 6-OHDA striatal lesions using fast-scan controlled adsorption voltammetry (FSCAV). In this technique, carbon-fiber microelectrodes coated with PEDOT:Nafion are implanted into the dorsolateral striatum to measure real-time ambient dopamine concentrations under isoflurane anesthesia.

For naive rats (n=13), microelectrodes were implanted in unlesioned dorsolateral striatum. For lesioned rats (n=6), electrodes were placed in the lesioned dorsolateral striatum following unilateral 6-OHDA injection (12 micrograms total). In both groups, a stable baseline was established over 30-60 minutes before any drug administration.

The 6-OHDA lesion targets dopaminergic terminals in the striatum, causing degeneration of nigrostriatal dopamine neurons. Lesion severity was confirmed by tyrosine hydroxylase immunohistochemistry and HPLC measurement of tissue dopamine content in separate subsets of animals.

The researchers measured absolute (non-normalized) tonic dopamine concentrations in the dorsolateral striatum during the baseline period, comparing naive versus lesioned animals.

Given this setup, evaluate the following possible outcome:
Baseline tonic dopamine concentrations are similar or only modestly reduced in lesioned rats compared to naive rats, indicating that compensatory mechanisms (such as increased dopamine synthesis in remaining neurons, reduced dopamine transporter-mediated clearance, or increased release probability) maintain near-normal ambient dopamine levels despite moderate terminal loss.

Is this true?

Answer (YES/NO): NO